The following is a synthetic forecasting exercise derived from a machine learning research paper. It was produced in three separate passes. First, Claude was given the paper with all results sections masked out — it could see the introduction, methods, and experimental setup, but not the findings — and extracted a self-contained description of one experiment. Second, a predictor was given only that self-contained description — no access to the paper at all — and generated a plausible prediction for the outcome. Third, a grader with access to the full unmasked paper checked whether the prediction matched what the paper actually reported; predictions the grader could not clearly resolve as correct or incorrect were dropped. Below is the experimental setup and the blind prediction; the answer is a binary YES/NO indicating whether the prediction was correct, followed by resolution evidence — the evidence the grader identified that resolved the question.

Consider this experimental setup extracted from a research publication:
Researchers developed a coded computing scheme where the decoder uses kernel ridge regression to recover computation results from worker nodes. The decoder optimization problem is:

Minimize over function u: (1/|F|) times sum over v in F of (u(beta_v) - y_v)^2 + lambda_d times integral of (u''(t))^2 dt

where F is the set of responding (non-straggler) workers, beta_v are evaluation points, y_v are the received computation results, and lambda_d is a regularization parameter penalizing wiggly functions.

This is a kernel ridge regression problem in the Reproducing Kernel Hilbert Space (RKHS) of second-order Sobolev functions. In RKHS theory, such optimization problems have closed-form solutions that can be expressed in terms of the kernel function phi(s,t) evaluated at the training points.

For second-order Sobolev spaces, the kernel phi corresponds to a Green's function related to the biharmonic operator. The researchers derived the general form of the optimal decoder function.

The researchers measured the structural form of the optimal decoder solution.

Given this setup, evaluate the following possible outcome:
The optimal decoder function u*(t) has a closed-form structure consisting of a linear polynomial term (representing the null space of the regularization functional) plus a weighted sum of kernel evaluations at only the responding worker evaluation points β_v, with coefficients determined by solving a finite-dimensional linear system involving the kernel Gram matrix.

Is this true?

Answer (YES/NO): YES